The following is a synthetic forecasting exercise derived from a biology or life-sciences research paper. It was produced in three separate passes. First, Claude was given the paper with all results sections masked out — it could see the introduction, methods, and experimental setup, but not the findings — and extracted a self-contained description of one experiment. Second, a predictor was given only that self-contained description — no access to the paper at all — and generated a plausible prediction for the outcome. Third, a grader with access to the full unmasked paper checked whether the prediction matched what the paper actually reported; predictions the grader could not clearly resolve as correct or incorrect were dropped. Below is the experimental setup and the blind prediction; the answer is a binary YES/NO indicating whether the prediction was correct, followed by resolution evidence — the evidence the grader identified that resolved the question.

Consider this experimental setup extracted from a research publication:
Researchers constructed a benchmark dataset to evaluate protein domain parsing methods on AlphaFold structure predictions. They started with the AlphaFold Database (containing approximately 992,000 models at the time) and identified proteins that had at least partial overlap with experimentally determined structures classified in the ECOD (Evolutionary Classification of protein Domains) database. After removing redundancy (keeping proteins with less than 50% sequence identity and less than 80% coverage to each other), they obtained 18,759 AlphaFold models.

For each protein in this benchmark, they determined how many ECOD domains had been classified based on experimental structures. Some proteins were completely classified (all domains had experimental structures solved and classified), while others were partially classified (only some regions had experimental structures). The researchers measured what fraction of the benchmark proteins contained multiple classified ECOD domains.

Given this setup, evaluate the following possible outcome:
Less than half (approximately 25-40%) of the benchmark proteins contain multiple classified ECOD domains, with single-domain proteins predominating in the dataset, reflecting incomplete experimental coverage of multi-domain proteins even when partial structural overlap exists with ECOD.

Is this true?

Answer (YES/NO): YES